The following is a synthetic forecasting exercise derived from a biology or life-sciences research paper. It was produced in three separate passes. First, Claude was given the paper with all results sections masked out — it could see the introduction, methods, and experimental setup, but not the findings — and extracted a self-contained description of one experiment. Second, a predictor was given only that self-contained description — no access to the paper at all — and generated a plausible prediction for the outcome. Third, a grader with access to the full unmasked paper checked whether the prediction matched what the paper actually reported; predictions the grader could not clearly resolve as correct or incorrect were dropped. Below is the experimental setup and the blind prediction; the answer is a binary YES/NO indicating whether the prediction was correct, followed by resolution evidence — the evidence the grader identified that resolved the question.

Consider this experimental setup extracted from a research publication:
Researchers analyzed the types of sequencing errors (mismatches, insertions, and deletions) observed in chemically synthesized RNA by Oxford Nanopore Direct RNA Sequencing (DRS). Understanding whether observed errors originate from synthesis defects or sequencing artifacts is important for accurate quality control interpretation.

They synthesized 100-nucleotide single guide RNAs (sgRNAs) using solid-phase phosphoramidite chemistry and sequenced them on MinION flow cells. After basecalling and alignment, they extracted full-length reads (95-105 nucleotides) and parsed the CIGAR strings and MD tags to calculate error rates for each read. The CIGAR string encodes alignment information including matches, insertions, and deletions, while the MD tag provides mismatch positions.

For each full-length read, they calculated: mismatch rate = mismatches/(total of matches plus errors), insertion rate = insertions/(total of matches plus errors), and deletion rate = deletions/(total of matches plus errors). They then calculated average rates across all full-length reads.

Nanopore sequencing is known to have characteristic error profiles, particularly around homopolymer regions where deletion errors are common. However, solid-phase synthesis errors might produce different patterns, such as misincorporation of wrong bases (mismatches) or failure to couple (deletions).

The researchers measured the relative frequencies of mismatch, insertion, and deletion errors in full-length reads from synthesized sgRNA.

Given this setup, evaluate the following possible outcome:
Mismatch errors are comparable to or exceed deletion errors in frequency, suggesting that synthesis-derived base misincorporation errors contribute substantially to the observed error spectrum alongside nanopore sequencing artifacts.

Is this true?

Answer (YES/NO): YES